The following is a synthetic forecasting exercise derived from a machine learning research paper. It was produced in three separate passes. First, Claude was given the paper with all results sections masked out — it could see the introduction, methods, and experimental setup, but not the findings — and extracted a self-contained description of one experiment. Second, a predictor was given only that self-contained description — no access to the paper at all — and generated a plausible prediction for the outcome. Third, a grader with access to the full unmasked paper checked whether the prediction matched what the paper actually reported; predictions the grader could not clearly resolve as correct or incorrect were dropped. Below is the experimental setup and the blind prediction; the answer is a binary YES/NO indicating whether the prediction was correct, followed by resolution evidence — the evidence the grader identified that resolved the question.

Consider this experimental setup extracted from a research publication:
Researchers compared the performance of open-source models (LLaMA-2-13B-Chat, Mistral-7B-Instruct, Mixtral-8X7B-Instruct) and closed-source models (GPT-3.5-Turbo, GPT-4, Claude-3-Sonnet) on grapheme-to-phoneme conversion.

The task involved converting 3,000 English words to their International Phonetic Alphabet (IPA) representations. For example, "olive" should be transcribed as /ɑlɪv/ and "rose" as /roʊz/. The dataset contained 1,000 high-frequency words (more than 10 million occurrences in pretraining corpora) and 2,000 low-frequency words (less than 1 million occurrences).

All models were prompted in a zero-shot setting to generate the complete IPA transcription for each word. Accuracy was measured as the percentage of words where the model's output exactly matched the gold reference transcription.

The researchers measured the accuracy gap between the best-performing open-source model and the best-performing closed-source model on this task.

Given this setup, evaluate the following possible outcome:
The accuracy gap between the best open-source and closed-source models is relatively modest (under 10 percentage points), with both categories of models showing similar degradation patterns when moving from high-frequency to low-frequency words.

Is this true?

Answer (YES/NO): NO